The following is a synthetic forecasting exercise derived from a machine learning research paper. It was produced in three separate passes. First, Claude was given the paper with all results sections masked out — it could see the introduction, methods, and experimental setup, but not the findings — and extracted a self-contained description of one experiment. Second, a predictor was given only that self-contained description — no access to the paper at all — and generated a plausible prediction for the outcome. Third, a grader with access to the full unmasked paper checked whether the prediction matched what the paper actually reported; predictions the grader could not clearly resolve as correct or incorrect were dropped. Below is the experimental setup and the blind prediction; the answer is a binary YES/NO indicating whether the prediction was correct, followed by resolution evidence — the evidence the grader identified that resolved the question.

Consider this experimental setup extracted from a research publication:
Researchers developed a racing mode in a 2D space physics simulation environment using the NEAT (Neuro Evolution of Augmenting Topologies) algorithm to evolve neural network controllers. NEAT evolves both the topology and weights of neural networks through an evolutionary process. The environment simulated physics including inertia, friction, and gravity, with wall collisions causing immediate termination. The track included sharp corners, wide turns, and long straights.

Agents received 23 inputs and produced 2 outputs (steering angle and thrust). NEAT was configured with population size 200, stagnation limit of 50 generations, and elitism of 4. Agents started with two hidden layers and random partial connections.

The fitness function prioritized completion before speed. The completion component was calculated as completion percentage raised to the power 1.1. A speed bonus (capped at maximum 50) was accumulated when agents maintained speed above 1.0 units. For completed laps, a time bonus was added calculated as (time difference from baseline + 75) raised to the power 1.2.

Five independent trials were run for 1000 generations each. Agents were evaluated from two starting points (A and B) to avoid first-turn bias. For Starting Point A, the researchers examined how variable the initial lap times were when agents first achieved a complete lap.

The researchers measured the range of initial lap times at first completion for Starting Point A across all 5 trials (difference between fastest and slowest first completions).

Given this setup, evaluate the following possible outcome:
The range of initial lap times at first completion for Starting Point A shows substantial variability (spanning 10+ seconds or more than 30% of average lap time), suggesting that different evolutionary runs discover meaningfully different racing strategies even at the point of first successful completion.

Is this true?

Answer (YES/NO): NO